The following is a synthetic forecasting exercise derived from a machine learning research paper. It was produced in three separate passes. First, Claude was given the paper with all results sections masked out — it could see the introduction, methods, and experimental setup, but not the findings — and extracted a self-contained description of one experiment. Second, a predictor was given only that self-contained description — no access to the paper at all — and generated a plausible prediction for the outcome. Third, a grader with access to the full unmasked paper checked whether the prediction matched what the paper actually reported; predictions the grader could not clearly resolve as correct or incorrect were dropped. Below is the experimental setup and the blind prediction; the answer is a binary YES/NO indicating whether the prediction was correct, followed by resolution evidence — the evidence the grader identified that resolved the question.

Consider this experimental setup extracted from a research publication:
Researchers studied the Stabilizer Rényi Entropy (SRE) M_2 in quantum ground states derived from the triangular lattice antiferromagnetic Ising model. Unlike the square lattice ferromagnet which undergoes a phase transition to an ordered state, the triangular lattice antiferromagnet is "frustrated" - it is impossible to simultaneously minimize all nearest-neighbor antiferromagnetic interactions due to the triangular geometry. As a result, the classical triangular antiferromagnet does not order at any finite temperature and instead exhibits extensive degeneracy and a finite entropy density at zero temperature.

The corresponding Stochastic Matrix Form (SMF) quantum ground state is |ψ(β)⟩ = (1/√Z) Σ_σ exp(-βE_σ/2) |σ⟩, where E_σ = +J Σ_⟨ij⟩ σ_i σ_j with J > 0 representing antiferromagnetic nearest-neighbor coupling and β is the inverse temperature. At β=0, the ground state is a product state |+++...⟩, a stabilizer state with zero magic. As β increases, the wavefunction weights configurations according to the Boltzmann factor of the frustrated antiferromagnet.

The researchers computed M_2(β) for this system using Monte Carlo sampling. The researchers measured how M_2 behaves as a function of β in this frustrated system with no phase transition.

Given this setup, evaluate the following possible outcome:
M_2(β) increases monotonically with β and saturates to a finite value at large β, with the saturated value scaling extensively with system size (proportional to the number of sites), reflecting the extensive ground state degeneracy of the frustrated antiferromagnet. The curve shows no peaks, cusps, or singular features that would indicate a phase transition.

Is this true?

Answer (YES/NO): NO